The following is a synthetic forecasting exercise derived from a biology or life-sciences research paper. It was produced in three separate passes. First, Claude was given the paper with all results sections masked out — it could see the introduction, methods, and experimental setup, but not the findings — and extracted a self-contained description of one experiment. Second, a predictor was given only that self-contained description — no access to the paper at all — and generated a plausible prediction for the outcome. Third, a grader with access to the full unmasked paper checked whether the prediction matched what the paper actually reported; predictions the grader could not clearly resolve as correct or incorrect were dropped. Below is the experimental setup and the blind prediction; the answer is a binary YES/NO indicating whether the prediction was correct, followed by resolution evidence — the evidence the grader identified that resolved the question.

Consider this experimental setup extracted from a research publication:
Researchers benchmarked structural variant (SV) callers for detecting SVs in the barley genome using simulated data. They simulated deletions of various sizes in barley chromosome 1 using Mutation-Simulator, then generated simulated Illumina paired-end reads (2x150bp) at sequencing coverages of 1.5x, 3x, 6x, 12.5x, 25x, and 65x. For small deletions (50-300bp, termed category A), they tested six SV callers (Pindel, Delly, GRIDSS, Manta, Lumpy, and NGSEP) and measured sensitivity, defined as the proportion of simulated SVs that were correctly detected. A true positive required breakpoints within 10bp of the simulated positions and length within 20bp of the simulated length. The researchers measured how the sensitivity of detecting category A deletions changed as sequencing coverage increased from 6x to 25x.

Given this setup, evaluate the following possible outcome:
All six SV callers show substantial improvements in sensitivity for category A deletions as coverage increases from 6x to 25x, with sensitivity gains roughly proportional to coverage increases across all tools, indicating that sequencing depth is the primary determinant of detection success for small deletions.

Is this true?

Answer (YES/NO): NO